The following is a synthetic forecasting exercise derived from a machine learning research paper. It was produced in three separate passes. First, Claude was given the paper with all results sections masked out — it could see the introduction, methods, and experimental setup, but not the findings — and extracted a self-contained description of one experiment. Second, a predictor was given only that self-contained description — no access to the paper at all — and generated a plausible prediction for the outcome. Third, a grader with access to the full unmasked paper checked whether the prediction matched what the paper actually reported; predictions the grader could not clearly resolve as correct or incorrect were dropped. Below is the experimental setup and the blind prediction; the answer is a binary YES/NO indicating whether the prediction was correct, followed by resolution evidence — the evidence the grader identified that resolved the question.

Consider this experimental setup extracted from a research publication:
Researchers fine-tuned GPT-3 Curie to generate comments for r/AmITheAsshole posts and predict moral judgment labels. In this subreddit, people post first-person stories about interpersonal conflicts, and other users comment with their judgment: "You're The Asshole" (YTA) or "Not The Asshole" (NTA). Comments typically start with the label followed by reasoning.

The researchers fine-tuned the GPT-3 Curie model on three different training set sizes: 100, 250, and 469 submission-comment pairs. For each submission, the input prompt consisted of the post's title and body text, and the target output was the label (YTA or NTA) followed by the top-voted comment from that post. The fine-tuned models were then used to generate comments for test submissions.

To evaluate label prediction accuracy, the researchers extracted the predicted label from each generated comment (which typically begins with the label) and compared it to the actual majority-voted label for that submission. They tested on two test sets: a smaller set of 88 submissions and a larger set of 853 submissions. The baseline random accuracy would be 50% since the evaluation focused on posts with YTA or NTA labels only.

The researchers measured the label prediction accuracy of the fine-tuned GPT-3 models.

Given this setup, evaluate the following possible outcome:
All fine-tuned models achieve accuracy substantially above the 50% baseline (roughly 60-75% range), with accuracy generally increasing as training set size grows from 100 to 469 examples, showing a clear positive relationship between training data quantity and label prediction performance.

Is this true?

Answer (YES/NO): NO